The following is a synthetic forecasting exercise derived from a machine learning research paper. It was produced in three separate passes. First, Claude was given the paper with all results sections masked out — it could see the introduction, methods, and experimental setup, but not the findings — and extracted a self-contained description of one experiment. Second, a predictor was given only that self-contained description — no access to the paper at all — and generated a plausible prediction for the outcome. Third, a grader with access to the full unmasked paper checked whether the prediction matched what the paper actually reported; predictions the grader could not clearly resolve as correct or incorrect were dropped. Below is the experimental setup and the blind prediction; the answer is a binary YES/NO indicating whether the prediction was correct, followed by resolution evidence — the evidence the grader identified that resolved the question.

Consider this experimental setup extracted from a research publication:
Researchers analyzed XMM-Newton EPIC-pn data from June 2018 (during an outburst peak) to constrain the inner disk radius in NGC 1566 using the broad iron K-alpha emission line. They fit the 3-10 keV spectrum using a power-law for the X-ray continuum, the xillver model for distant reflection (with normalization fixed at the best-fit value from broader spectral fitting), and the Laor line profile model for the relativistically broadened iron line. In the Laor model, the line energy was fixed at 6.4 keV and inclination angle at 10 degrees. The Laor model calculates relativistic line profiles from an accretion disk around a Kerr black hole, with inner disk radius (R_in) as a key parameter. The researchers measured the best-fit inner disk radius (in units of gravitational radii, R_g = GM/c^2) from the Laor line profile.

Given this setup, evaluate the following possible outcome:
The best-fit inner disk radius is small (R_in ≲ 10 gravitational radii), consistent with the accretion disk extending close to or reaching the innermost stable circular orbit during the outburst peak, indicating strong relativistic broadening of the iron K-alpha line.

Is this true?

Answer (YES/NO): NO